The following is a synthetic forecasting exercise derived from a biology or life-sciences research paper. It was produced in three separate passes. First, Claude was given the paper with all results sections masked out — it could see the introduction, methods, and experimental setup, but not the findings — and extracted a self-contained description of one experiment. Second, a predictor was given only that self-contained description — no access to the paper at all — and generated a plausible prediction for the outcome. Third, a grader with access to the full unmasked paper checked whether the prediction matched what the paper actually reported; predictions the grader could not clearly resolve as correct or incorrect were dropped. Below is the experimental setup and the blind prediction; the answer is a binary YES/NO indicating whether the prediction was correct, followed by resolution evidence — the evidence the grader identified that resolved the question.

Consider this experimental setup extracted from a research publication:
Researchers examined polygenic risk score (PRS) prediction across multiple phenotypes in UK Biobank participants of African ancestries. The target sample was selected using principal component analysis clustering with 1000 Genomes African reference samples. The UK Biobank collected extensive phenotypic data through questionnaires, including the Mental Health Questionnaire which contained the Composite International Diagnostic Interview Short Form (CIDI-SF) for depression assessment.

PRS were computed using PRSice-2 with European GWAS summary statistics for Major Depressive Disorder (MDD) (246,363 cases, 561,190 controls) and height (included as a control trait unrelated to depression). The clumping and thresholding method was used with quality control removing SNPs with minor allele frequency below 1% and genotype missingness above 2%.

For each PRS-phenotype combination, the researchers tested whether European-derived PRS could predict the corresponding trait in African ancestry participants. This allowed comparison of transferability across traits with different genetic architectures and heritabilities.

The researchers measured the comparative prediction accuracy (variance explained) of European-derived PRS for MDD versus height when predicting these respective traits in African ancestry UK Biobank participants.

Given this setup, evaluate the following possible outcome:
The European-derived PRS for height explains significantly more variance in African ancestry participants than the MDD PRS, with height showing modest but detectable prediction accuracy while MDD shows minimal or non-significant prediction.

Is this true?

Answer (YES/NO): NO